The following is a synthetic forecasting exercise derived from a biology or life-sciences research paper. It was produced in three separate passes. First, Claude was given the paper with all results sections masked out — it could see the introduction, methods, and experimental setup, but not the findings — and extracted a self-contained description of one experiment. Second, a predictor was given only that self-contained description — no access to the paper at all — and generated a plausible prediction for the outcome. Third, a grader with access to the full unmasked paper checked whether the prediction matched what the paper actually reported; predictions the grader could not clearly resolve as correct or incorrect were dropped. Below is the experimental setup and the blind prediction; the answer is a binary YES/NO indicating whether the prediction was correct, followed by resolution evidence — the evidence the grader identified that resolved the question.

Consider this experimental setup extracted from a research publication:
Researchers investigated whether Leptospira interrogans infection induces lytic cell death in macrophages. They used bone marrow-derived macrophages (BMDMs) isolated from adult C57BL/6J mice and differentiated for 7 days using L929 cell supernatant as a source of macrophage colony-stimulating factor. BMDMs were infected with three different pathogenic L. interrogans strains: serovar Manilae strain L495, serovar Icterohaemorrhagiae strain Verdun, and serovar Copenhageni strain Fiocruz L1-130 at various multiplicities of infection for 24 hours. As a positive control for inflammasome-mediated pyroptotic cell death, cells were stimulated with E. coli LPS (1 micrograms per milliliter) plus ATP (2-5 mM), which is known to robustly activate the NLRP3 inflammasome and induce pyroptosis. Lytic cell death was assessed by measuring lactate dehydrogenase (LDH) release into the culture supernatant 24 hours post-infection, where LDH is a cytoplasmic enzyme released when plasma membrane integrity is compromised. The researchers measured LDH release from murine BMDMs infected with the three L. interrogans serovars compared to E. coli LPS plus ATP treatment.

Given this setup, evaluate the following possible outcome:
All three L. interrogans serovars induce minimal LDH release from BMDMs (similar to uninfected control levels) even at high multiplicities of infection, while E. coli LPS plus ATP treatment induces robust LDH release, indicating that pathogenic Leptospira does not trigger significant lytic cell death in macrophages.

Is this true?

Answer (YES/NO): NO